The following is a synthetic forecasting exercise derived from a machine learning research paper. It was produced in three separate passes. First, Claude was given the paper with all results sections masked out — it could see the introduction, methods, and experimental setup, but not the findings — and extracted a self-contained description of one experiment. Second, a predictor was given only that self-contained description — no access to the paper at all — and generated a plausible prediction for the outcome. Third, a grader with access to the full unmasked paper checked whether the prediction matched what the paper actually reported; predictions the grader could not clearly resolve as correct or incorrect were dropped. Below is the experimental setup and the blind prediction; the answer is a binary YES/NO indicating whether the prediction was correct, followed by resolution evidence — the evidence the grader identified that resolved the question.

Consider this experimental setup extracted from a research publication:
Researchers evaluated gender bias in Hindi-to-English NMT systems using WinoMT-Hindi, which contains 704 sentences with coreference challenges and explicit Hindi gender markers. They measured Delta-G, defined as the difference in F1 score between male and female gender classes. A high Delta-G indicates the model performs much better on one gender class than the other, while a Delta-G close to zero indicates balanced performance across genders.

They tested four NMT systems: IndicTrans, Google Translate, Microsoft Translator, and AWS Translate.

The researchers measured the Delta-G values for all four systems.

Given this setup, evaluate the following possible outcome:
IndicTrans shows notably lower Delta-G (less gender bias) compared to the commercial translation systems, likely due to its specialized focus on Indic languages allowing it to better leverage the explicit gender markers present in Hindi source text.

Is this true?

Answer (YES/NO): NO